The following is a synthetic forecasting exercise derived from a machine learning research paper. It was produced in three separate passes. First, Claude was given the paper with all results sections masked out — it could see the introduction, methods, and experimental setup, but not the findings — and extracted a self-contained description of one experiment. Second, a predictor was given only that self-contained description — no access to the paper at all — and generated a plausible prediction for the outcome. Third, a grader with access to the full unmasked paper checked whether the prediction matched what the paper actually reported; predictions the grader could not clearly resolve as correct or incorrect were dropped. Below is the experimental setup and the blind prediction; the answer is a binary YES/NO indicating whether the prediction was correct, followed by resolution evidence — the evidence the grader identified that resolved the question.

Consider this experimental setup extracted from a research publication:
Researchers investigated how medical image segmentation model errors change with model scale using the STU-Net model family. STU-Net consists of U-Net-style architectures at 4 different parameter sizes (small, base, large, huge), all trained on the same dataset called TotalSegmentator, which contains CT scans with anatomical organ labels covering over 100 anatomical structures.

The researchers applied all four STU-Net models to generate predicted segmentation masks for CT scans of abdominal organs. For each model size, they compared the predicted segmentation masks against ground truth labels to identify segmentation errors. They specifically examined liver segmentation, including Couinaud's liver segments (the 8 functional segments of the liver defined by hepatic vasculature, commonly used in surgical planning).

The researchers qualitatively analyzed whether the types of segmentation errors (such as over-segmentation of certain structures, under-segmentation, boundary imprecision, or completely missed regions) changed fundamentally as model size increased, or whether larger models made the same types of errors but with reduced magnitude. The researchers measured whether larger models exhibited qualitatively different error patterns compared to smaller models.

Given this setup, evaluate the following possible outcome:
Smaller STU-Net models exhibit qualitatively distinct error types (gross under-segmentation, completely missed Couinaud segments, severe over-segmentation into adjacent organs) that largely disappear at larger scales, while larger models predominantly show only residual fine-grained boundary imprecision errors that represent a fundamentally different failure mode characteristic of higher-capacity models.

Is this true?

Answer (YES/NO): NO